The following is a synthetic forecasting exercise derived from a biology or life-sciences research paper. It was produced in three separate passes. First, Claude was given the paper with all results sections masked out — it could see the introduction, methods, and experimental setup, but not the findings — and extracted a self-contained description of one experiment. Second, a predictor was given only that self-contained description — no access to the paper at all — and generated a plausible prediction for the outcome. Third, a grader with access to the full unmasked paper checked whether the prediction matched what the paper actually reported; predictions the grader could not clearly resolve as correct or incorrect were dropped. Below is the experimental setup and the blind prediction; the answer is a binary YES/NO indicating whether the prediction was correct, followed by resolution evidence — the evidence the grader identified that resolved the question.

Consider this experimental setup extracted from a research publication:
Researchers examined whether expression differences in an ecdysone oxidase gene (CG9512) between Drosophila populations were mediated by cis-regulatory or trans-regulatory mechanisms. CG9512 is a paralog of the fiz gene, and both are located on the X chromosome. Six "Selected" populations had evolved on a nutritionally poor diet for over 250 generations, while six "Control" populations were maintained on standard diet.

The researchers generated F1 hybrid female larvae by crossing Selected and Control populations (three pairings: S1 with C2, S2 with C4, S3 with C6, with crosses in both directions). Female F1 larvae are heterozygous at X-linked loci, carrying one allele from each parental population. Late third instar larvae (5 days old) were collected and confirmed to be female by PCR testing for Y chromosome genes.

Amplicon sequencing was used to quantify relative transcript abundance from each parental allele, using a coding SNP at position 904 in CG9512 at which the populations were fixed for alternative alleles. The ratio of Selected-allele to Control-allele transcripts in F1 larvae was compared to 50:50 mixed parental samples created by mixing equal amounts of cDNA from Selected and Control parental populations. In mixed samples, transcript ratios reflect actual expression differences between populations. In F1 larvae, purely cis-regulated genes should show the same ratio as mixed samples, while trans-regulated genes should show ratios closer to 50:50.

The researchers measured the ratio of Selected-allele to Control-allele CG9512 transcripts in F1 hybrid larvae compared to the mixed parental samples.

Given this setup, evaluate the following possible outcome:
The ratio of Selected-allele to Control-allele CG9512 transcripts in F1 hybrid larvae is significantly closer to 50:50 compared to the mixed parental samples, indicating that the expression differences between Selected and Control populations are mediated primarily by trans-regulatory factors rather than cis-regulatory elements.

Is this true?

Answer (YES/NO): YES